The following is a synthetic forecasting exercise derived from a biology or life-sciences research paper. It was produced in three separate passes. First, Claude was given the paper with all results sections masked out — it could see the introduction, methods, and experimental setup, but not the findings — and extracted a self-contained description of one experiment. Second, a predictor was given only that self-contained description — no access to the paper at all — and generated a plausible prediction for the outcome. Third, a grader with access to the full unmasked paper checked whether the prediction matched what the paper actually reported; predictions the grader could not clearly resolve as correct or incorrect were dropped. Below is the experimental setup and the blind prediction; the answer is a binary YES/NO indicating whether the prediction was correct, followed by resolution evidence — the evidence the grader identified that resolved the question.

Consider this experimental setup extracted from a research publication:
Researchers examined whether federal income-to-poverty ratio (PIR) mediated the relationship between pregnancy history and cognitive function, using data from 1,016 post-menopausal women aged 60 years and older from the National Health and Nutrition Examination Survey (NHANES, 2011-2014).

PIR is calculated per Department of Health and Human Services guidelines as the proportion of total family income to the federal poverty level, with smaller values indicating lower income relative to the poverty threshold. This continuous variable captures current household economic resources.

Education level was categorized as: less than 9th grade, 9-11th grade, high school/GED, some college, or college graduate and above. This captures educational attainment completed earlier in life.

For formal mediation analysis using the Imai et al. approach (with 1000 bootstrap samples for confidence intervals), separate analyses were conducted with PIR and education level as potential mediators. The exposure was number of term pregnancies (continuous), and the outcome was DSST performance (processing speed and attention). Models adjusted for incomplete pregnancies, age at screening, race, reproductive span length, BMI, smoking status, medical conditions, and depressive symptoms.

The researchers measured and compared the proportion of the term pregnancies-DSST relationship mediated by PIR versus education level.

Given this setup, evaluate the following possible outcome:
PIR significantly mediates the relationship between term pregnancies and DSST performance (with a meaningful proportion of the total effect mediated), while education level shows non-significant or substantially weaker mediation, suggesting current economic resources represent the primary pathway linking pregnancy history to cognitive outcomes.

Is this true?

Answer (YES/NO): YES